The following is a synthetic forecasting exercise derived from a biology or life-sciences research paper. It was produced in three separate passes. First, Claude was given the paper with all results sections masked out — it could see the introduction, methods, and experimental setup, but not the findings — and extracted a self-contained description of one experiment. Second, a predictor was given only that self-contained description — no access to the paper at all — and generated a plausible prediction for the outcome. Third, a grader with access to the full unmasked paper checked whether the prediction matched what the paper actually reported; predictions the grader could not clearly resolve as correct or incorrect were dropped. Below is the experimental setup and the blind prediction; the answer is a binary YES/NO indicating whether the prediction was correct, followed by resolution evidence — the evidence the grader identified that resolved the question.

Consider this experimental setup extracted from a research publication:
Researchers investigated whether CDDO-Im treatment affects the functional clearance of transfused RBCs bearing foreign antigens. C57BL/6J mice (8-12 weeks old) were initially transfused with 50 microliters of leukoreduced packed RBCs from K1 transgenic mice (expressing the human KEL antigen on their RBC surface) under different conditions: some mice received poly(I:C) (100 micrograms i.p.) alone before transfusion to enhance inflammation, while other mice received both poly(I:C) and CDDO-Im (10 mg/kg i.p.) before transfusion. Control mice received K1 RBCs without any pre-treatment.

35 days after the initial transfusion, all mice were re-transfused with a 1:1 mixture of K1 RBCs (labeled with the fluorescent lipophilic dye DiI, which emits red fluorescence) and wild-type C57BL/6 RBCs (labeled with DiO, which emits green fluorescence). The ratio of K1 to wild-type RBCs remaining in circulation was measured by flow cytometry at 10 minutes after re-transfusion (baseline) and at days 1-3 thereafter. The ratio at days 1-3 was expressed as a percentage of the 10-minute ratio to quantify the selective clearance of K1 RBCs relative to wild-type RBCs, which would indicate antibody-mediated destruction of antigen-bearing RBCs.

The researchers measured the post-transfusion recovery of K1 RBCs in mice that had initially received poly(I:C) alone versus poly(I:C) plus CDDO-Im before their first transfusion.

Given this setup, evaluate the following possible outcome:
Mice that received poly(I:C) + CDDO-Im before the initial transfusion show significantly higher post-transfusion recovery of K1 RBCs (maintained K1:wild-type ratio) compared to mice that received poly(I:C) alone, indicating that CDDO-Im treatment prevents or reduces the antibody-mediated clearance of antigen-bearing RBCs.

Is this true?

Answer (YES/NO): YES